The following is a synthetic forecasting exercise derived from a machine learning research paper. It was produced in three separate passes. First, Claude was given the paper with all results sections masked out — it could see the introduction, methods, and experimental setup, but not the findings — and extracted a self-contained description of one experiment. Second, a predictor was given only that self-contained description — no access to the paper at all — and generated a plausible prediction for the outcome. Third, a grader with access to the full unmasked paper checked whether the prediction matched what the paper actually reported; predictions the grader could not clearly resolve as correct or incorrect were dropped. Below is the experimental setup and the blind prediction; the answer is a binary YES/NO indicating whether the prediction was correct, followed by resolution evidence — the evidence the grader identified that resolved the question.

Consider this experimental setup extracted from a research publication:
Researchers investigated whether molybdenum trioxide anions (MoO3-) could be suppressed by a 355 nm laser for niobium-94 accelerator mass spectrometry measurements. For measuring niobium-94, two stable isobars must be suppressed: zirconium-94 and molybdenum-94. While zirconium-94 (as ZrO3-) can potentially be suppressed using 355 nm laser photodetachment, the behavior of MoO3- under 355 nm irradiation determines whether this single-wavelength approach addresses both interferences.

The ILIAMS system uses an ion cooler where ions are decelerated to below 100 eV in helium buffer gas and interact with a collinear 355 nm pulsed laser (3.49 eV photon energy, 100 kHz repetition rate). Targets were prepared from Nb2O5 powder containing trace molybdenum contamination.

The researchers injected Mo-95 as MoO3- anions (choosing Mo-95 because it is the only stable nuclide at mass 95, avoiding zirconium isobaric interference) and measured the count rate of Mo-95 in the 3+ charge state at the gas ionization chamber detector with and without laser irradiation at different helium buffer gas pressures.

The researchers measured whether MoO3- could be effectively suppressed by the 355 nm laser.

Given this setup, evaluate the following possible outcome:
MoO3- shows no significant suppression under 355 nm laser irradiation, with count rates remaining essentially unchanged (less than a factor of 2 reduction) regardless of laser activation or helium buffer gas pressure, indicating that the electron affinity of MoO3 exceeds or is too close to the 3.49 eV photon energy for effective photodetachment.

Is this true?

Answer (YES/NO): NO